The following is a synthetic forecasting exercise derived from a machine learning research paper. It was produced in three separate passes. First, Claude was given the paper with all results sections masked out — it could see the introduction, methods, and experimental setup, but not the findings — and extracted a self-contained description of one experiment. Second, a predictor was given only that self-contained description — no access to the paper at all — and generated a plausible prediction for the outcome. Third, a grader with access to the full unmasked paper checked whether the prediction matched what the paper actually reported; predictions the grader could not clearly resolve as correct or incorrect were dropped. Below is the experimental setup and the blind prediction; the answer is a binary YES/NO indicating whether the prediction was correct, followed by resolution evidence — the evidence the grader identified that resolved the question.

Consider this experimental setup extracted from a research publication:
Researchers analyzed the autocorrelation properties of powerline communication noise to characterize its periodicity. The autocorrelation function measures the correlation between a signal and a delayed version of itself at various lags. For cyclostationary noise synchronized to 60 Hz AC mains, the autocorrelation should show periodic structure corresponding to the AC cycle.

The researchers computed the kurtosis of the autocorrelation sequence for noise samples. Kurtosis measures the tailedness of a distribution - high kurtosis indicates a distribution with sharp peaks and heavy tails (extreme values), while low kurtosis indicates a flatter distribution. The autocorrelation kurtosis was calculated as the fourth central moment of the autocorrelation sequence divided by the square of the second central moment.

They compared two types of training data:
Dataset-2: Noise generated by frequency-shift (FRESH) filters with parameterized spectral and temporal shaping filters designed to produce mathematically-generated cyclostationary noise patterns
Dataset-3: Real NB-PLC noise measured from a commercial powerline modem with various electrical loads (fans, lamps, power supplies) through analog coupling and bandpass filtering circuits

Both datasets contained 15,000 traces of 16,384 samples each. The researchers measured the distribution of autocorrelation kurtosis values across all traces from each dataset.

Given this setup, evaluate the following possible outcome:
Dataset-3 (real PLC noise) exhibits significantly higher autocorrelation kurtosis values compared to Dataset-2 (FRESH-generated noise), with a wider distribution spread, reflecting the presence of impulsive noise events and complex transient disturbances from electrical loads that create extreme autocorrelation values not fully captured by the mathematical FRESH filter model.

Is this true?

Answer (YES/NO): YES